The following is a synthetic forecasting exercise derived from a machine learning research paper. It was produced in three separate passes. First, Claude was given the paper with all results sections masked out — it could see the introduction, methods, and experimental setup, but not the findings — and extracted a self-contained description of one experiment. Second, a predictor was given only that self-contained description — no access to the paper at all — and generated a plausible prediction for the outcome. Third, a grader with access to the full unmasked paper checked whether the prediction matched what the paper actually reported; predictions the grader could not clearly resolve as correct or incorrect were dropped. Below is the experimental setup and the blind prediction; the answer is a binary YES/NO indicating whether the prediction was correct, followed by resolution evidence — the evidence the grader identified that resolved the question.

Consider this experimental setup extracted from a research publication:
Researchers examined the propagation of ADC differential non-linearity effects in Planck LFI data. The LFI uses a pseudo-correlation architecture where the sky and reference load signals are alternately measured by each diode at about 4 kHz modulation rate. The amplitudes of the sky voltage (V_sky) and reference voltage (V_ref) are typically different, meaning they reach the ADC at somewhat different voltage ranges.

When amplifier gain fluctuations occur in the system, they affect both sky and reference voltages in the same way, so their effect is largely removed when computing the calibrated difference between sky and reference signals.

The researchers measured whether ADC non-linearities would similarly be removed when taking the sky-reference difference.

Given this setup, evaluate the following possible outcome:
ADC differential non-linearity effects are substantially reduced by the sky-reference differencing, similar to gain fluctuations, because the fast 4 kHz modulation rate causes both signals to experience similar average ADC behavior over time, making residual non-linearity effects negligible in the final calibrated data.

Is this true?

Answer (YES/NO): NO